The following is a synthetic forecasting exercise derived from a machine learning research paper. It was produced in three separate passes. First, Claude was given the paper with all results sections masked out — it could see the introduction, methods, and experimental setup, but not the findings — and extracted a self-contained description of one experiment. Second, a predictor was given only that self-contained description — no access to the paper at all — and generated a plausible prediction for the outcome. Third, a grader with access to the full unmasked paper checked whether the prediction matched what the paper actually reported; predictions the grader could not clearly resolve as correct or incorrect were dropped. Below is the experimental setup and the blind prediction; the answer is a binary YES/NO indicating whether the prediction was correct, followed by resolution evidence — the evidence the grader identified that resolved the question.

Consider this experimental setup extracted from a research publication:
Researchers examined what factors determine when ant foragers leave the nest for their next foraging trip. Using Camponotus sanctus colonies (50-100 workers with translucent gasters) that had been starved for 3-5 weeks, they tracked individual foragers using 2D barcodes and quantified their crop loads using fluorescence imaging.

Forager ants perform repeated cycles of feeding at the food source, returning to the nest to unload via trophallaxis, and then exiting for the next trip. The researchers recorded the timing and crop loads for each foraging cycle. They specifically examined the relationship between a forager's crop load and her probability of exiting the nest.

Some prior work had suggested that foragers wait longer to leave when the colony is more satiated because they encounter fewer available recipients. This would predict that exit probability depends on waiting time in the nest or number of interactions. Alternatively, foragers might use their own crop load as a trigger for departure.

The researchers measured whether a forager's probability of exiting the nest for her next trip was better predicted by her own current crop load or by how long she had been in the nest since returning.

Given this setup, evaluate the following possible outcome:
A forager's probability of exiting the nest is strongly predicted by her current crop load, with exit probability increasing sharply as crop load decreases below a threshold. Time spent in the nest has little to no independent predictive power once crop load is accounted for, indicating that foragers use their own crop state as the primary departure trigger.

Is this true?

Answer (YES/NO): NO